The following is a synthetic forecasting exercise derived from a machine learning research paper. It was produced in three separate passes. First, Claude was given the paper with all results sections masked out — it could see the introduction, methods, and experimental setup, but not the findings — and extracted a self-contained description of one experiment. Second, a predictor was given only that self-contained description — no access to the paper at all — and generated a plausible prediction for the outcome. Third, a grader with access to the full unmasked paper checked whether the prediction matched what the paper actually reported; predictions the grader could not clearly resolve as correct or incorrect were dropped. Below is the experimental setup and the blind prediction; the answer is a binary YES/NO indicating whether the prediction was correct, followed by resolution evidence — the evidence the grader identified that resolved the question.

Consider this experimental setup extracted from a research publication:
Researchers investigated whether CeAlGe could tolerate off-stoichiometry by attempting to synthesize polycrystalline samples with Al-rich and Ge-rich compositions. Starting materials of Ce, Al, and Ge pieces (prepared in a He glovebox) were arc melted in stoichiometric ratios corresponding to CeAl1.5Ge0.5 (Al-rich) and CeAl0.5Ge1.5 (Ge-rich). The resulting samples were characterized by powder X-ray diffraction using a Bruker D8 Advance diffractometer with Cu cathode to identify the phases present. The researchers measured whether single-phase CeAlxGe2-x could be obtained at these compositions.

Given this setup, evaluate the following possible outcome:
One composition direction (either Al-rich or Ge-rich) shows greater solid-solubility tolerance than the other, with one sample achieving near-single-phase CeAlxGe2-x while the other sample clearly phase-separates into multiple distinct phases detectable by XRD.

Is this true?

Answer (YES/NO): NO